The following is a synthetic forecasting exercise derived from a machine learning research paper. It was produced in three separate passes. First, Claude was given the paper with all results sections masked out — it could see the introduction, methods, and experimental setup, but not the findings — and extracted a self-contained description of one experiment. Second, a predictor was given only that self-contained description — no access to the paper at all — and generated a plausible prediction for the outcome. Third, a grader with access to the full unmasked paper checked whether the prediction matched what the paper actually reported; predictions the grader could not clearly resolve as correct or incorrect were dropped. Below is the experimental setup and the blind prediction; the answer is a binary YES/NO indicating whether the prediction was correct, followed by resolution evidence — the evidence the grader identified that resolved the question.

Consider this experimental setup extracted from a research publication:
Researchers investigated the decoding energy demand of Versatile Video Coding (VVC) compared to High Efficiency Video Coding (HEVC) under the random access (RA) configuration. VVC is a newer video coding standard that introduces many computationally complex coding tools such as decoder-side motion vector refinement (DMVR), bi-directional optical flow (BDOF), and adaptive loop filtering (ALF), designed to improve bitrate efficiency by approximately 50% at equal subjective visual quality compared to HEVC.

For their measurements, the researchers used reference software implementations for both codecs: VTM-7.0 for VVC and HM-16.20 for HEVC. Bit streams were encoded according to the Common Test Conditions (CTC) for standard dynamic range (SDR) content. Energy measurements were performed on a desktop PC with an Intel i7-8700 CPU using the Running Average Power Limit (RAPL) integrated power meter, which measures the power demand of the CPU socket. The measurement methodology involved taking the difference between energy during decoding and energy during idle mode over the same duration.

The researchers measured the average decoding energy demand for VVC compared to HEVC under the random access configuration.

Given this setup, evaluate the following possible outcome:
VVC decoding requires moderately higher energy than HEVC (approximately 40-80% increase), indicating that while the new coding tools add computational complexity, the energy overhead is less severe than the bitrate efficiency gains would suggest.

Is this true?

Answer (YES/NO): NO